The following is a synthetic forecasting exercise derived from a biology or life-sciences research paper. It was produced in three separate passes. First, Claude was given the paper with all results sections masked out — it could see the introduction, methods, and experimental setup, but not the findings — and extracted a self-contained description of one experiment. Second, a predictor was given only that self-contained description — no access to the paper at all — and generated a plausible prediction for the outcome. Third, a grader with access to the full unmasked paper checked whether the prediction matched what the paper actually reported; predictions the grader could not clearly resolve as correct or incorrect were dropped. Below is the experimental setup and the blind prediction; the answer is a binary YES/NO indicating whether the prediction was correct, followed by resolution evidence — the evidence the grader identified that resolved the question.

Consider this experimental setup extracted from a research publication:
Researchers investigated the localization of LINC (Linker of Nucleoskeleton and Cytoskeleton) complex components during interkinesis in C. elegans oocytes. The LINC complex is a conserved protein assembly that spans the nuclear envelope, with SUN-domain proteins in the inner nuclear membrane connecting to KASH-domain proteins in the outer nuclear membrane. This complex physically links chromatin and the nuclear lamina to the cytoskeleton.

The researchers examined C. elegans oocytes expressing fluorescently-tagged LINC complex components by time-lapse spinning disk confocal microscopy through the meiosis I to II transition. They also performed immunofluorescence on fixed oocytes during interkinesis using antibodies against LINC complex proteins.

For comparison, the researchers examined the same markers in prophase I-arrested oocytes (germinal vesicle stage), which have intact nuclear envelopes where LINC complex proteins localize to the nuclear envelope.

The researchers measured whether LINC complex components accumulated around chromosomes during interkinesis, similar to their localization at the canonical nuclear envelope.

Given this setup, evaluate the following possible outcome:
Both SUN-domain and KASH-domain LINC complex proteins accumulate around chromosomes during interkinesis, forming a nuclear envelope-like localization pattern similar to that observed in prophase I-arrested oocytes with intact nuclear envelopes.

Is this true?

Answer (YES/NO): NO